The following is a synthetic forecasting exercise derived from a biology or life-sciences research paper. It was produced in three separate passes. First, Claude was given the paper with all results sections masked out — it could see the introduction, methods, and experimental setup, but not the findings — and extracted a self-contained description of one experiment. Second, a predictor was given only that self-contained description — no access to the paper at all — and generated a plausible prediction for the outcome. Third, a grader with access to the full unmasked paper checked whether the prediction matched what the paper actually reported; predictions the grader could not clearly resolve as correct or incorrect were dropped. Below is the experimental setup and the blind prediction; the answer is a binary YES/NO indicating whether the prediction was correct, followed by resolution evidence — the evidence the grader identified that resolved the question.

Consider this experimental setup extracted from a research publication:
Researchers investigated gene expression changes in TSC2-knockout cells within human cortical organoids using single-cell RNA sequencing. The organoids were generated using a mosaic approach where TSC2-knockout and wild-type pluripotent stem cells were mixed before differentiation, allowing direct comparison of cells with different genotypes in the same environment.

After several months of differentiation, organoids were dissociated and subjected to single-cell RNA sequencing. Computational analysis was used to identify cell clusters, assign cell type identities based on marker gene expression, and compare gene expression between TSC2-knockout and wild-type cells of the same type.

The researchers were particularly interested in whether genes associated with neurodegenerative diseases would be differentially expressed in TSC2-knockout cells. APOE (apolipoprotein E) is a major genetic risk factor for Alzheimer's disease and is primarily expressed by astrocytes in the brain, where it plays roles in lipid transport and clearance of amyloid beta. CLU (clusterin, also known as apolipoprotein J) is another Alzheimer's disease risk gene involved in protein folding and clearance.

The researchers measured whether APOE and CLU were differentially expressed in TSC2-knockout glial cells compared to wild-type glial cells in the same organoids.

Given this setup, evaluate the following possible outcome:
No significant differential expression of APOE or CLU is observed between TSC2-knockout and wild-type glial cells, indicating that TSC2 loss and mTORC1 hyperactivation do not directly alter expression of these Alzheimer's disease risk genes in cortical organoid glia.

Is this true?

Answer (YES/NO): NO